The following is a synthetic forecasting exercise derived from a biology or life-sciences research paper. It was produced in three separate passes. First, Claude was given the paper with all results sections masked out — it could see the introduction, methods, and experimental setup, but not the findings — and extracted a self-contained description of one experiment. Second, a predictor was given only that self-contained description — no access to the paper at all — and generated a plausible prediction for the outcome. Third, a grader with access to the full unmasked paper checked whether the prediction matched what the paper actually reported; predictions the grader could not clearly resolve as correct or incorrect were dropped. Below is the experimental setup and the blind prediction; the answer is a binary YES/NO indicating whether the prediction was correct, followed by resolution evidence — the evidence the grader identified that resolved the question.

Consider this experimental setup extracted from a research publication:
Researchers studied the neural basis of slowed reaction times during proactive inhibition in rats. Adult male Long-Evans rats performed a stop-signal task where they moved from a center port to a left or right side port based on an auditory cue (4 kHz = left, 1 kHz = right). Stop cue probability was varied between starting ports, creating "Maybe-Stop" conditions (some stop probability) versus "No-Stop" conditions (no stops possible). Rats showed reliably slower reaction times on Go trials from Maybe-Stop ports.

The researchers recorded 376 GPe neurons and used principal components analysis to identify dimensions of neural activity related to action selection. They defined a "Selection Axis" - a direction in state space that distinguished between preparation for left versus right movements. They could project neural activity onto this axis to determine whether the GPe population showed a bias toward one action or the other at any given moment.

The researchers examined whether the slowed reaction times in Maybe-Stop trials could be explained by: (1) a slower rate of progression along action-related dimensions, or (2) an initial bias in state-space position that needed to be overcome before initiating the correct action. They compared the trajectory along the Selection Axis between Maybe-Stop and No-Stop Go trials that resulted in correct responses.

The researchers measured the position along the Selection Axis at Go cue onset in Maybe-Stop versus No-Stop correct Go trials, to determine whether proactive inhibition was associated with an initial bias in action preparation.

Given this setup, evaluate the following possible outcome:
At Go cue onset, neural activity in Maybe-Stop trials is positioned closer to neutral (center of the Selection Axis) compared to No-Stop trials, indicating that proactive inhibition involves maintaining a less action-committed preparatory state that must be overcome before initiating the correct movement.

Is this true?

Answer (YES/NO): NO